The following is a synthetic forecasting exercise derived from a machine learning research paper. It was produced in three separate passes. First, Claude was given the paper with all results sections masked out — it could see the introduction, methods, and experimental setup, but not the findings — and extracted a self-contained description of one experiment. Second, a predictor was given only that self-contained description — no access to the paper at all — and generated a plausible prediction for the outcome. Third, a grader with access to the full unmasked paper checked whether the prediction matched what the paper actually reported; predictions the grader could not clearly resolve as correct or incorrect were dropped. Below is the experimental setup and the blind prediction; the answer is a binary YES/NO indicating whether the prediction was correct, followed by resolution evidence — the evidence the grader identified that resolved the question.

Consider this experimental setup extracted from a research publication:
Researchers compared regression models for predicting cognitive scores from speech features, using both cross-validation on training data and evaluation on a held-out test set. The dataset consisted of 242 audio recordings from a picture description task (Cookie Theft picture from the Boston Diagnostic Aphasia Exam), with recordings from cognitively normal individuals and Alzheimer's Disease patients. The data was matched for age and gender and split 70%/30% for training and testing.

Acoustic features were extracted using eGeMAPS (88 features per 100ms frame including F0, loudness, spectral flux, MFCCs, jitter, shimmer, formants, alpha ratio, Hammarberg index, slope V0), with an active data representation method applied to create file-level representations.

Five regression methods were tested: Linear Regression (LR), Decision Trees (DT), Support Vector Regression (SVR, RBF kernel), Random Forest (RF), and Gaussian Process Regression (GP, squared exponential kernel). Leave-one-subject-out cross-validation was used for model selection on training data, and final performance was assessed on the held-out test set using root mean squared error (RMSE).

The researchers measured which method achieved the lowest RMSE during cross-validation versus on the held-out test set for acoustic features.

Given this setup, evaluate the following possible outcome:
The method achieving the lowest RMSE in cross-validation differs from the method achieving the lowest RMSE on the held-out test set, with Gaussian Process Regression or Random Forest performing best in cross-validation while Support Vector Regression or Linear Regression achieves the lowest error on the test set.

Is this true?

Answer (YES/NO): YES